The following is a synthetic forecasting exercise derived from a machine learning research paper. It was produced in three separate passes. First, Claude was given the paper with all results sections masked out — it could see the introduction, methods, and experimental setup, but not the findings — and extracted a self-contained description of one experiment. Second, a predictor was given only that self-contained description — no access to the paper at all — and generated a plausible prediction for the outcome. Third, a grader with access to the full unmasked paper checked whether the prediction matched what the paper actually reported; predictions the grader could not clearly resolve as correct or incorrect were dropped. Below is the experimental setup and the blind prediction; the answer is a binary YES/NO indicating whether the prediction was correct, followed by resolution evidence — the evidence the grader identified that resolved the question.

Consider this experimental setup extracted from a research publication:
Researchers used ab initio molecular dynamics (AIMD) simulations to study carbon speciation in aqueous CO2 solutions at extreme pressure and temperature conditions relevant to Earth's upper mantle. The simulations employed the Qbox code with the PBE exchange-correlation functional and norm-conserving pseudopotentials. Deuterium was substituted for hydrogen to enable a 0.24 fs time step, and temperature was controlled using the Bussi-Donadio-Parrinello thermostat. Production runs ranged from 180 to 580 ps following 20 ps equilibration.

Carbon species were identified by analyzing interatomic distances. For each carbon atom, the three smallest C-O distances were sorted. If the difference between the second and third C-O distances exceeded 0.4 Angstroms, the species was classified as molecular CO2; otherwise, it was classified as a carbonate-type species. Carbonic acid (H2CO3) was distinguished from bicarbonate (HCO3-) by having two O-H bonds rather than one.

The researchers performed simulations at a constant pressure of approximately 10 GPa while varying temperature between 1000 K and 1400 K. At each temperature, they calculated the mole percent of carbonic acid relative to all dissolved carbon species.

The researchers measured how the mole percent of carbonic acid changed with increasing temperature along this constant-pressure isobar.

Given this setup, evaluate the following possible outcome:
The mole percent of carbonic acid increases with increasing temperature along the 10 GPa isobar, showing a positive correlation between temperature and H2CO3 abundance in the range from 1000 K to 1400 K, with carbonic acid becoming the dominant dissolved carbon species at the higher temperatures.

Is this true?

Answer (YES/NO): NO